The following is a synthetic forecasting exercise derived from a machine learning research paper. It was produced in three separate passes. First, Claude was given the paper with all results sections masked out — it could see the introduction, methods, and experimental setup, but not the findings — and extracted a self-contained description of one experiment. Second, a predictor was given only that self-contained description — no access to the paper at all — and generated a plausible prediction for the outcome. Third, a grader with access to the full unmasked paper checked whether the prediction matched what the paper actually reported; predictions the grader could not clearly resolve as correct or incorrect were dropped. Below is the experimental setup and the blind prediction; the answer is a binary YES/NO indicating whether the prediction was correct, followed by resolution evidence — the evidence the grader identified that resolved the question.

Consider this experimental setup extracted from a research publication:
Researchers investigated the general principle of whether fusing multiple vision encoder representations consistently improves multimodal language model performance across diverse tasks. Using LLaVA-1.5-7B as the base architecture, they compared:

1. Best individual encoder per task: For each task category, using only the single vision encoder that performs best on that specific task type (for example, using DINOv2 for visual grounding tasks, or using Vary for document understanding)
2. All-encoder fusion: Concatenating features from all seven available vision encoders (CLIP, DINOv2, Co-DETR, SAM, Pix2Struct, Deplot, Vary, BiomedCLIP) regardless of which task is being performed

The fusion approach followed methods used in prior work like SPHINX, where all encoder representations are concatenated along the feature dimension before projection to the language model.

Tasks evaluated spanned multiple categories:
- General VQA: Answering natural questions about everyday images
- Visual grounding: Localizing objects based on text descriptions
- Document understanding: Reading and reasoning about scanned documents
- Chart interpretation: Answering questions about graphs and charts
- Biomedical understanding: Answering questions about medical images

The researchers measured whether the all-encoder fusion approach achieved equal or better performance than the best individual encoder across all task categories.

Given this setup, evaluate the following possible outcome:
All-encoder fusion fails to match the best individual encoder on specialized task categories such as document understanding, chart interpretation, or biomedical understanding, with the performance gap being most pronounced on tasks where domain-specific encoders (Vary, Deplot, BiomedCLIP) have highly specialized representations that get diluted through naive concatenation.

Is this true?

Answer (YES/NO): YES